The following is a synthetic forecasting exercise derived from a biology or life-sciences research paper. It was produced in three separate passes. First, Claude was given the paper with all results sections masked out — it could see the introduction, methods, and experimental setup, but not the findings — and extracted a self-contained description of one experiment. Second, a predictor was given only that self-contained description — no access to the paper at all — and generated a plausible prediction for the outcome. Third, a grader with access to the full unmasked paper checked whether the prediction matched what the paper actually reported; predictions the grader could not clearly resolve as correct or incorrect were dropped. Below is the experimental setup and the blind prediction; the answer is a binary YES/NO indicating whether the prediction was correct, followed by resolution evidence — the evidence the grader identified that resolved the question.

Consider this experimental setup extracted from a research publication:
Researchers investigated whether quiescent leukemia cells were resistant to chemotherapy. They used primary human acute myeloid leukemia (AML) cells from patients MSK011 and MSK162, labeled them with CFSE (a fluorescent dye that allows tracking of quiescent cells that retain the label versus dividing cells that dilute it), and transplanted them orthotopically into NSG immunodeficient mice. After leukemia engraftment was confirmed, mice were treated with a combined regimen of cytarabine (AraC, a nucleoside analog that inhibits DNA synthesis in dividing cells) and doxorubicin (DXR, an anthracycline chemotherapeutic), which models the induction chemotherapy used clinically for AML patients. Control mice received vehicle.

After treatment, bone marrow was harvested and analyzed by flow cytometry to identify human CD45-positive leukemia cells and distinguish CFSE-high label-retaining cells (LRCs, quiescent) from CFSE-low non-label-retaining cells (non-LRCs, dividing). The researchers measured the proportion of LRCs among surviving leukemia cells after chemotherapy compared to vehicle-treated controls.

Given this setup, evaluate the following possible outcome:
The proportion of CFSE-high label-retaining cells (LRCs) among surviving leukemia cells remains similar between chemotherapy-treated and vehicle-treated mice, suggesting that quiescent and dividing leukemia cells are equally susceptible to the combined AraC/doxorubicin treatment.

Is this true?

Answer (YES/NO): NO